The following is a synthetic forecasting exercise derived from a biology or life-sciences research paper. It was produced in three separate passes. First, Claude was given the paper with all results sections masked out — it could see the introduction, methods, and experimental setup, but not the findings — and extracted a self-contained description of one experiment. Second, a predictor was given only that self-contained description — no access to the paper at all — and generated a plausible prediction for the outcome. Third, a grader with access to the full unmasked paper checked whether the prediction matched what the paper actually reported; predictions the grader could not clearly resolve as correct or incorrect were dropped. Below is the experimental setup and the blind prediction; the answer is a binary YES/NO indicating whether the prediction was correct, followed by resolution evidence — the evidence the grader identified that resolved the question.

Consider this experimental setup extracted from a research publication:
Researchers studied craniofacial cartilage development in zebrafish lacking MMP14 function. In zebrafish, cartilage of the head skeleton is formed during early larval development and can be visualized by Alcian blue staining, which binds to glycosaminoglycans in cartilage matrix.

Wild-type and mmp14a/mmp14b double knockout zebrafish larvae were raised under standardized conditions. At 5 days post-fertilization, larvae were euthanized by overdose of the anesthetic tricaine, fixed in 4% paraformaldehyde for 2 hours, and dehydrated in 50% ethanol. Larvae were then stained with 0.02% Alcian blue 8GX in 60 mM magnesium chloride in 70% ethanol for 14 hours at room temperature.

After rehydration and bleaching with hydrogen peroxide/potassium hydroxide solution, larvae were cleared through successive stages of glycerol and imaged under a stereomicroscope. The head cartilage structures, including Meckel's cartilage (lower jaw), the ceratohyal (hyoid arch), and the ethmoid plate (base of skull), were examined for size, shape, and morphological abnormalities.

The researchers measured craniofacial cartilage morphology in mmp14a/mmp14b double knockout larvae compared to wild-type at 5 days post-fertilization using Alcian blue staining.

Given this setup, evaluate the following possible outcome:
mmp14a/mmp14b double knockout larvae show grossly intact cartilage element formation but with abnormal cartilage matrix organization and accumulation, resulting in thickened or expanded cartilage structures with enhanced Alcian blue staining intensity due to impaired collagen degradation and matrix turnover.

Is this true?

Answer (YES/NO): NO